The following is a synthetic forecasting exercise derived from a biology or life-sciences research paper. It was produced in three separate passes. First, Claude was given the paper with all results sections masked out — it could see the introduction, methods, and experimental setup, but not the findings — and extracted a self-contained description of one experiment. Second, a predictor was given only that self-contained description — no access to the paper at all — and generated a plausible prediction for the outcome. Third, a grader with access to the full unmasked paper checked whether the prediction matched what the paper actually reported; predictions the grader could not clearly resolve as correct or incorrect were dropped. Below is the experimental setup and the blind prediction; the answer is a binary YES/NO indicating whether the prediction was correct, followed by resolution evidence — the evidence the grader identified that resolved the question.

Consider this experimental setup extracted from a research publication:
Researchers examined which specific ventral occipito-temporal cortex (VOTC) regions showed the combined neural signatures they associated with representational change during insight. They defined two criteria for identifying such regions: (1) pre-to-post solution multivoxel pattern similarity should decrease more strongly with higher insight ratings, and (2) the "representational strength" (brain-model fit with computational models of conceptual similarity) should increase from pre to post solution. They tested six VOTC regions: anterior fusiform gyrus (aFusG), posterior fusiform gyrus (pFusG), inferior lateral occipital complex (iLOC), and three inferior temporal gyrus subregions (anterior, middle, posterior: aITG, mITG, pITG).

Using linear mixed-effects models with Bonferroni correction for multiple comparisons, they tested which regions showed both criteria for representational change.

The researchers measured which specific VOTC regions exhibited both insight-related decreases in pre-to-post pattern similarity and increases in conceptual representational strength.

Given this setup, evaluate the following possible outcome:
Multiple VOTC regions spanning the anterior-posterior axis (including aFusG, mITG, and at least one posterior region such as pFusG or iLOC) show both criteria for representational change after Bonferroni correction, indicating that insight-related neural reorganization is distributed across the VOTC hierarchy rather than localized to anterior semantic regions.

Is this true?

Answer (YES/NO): NO